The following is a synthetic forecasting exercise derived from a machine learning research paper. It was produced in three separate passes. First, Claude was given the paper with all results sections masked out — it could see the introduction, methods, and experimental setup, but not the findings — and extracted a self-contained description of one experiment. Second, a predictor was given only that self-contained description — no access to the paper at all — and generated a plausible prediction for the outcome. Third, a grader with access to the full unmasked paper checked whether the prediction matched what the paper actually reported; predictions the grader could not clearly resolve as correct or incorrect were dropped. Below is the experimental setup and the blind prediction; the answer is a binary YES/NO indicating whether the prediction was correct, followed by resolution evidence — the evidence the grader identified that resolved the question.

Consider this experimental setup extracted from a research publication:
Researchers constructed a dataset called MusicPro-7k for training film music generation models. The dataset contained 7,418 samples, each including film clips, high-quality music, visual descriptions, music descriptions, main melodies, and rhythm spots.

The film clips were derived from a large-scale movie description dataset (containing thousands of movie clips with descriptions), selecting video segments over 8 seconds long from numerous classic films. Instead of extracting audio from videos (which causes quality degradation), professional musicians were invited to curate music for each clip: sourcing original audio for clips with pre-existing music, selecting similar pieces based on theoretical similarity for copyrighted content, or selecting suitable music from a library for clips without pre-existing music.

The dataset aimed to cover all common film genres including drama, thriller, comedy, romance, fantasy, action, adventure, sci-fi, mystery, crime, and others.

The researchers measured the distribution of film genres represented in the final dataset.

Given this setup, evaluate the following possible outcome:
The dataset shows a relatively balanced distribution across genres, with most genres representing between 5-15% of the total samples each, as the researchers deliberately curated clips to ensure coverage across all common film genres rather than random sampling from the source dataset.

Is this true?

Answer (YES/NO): NO